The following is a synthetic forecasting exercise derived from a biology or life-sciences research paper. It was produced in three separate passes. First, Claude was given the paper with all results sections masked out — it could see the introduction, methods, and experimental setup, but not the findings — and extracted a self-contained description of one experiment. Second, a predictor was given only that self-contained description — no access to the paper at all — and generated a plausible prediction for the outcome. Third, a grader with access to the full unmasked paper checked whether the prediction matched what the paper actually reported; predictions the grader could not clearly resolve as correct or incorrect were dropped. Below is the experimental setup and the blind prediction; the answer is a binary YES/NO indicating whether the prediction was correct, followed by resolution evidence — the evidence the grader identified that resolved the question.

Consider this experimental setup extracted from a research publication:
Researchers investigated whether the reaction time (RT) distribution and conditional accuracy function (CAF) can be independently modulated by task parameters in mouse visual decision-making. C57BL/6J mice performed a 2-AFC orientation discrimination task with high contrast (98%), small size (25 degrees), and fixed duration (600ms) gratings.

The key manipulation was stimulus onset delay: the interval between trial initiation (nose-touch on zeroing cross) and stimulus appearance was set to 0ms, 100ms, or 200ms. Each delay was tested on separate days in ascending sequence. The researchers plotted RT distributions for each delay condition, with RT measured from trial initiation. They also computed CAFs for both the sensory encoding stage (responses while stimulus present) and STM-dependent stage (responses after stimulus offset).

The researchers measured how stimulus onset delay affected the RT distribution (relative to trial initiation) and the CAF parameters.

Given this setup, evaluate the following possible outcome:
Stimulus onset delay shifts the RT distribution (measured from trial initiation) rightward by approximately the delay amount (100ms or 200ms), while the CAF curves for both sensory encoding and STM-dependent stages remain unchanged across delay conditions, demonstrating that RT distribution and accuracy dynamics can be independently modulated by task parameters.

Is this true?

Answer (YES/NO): NO